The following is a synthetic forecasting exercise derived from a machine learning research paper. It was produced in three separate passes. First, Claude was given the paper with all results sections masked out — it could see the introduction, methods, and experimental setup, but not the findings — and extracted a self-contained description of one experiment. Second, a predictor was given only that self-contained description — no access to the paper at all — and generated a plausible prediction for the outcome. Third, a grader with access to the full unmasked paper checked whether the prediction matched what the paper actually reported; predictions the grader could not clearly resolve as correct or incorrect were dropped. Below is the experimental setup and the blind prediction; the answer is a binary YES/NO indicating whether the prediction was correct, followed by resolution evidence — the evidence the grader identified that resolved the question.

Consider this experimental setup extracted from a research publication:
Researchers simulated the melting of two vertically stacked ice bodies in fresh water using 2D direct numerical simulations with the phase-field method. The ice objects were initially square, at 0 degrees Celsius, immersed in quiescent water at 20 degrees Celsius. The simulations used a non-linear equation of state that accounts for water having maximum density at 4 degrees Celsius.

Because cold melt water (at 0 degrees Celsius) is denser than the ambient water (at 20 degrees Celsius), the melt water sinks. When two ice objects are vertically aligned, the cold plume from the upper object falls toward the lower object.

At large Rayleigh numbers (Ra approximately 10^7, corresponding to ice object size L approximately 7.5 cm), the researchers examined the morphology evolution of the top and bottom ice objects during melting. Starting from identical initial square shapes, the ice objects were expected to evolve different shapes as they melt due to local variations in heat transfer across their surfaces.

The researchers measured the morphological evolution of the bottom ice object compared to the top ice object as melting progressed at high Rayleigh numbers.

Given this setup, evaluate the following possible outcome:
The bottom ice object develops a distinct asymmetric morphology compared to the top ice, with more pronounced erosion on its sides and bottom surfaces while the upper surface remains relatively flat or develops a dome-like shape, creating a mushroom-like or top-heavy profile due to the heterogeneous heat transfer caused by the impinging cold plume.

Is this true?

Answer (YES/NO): NO